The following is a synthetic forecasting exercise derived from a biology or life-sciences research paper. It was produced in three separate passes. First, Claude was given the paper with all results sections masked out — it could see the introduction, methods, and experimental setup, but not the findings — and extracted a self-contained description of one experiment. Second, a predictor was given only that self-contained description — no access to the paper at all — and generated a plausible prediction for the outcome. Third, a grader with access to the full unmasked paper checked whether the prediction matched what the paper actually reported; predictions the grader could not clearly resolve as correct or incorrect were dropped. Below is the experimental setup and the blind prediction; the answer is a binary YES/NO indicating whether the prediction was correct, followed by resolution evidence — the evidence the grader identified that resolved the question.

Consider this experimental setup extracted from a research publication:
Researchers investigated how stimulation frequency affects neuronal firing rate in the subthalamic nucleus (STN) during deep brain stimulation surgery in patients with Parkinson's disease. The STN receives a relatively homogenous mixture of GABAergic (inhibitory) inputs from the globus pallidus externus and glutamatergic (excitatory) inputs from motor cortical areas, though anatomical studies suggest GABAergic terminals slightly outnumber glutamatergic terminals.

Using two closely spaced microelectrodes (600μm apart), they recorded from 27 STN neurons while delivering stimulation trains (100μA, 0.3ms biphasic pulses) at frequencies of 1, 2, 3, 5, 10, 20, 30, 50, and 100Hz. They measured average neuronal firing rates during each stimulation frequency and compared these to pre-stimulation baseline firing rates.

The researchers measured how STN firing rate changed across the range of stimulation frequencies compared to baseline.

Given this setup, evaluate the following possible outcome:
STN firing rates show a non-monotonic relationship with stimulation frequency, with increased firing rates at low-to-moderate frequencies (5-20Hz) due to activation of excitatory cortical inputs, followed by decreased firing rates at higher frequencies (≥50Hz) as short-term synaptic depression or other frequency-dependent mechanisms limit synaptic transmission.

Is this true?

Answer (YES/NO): NO